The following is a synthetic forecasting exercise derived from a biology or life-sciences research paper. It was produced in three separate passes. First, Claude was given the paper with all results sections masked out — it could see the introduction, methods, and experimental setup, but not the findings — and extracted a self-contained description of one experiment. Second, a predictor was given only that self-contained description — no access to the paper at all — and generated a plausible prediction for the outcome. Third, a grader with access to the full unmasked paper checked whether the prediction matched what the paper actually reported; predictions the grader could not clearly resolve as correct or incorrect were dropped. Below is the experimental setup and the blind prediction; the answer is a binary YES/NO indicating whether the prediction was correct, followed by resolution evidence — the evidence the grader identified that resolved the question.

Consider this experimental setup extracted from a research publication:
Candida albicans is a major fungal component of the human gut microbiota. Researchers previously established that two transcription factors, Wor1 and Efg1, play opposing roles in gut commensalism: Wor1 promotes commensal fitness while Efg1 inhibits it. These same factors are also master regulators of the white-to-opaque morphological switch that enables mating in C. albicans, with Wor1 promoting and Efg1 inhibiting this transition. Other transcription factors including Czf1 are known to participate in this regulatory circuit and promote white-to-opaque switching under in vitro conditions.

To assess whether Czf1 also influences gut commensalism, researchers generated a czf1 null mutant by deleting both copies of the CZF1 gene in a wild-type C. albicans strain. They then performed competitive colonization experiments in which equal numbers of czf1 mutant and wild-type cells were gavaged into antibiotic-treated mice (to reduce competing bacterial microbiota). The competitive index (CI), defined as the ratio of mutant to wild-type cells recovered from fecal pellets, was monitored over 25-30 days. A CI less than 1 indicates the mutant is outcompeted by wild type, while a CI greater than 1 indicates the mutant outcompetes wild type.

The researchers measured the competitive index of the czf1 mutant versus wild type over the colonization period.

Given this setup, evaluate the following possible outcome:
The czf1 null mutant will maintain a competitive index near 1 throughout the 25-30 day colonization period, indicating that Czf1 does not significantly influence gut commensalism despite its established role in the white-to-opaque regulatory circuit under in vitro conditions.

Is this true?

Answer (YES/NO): NO